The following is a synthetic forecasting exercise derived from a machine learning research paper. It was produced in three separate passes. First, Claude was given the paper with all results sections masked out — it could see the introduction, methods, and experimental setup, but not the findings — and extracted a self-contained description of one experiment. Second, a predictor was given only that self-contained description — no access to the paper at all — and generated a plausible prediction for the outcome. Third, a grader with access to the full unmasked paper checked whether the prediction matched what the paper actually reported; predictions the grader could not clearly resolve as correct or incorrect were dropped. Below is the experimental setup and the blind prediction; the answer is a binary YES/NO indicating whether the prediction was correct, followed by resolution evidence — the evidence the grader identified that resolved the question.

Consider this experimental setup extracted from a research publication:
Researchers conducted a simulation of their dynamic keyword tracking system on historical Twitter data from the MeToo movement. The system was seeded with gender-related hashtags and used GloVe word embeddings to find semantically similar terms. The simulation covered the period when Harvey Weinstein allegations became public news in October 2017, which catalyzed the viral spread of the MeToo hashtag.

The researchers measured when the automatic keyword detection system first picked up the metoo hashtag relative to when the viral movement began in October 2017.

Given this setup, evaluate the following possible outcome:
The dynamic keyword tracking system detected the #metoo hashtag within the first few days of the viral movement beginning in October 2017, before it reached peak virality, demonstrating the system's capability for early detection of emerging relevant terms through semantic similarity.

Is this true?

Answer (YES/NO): NO